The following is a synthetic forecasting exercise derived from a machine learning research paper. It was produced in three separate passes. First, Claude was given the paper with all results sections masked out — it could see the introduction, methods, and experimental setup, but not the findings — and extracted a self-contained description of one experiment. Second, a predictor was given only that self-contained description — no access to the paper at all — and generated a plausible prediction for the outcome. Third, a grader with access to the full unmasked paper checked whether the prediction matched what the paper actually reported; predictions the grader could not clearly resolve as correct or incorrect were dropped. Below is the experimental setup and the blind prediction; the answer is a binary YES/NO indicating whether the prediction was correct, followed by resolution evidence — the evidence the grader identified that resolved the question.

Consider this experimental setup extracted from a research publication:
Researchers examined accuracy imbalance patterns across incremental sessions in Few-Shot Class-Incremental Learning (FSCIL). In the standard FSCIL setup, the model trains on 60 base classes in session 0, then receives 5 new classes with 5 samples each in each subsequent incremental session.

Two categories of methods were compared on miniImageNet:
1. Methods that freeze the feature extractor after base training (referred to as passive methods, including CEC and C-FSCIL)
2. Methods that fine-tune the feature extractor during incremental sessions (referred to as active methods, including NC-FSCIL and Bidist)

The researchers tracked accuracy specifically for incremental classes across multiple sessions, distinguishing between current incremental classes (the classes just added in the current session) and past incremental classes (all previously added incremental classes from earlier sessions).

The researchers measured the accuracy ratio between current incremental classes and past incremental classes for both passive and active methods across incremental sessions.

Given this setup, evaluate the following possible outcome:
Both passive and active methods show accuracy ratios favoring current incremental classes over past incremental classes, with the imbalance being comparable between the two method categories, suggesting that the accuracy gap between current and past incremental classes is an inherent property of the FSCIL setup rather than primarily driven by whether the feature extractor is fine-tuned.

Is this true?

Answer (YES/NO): NO